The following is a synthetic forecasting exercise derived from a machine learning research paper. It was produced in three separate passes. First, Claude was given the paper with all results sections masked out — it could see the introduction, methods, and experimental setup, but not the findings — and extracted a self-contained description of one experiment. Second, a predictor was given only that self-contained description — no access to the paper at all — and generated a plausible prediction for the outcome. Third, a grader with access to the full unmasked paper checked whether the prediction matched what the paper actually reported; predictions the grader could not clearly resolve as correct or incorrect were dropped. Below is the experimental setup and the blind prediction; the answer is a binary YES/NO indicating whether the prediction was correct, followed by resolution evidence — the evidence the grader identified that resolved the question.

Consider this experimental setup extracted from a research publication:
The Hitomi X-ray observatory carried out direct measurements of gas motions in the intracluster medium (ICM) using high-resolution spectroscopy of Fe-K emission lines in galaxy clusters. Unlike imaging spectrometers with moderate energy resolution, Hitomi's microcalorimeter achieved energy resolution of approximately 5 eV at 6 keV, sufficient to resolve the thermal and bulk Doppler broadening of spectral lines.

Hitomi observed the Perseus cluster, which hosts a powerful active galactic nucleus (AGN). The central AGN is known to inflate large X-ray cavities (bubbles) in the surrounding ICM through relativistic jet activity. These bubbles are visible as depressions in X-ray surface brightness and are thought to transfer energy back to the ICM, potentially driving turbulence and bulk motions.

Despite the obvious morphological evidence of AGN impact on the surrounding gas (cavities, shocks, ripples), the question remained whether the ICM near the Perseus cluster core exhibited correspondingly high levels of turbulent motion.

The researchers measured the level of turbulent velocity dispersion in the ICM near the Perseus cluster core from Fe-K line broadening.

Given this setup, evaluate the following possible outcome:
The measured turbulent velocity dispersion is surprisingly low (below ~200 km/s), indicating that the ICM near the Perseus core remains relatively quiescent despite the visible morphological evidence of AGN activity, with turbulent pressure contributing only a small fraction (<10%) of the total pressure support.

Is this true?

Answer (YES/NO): NO